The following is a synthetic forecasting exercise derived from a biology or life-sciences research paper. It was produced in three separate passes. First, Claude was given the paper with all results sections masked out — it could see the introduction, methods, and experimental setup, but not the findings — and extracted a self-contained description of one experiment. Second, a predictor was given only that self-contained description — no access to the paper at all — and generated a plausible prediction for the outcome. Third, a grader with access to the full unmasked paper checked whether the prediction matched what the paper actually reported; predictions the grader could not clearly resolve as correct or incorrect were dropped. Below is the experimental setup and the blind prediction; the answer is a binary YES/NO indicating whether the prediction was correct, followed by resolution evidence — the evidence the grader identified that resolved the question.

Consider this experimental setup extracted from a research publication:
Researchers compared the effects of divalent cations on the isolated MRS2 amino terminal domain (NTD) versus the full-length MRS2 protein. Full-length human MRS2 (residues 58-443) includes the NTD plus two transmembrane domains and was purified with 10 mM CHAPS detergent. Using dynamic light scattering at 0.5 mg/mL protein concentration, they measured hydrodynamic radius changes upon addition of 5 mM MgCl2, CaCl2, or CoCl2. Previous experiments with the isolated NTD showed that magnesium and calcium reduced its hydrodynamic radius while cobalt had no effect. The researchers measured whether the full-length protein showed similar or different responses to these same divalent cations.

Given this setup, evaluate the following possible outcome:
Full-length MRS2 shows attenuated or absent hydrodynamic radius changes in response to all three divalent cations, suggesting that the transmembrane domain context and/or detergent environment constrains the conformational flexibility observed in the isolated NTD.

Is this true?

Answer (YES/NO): NO